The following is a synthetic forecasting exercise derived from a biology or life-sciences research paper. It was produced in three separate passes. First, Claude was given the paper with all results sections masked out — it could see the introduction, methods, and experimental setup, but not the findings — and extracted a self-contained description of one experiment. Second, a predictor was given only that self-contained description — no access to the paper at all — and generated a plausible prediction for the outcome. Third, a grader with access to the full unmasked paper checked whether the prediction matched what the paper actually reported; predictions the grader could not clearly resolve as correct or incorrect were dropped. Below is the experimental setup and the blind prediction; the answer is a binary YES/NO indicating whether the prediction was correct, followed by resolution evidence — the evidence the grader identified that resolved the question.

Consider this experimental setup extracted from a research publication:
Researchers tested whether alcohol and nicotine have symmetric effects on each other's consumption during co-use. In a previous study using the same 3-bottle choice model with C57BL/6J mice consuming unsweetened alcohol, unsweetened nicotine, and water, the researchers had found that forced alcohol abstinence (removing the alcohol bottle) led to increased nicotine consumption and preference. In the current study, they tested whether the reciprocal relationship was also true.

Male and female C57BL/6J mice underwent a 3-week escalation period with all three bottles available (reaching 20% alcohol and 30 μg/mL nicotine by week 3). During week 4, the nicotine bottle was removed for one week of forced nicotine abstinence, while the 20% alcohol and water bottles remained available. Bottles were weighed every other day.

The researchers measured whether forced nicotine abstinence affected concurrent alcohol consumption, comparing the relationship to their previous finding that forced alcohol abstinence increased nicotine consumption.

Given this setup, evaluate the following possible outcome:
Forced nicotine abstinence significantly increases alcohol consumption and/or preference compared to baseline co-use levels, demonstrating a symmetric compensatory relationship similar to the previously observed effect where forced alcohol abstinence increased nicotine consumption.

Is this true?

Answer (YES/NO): NO